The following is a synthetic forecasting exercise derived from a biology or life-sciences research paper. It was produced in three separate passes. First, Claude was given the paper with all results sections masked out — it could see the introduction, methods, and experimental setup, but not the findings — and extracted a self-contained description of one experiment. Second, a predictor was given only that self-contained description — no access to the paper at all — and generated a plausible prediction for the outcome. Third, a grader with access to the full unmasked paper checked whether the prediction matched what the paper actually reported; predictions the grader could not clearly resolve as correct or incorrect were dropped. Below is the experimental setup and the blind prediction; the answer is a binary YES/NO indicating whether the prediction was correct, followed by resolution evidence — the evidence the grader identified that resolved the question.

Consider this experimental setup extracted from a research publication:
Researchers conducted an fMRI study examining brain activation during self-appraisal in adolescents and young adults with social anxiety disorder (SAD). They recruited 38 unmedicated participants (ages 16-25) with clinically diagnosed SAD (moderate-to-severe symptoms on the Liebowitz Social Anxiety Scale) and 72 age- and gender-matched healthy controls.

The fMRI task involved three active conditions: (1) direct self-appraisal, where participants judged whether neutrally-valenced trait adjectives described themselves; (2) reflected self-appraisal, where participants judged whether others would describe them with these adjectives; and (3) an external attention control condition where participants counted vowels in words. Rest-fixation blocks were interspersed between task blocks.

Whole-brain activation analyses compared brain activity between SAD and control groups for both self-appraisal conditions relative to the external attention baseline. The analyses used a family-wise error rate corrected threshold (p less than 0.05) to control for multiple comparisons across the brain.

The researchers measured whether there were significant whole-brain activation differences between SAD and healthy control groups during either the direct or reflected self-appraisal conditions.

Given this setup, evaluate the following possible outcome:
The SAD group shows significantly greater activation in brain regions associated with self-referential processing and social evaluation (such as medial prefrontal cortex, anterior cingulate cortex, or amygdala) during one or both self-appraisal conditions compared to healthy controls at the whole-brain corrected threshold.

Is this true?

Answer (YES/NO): NO